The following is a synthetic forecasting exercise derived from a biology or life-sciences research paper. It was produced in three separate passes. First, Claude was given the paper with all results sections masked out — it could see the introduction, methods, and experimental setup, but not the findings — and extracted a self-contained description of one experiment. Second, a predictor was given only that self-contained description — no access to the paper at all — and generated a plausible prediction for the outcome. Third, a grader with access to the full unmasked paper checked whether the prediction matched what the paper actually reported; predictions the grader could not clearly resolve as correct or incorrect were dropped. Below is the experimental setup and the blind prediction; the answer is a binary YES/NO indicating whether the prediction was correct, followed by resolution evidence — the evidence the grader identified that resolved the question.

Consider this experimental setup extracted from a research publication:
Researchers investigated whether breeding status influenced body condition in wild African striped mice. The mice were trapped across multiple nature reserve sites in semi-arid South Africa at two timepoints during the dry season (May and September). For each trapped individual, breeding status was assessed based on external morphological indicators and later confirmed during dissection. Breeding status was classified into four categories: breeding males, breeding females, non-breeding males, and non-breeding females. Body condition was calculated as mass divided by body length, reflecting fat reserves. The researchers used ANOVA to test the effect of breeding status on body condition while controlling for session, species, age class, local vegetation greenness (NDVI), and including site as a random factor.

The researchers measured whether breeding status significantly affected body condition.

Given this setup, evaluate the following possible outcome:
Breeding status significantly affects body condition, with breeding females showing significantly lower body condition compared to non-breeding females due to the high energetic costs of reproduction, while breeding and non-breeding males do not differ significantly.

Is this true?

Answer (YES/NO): NO